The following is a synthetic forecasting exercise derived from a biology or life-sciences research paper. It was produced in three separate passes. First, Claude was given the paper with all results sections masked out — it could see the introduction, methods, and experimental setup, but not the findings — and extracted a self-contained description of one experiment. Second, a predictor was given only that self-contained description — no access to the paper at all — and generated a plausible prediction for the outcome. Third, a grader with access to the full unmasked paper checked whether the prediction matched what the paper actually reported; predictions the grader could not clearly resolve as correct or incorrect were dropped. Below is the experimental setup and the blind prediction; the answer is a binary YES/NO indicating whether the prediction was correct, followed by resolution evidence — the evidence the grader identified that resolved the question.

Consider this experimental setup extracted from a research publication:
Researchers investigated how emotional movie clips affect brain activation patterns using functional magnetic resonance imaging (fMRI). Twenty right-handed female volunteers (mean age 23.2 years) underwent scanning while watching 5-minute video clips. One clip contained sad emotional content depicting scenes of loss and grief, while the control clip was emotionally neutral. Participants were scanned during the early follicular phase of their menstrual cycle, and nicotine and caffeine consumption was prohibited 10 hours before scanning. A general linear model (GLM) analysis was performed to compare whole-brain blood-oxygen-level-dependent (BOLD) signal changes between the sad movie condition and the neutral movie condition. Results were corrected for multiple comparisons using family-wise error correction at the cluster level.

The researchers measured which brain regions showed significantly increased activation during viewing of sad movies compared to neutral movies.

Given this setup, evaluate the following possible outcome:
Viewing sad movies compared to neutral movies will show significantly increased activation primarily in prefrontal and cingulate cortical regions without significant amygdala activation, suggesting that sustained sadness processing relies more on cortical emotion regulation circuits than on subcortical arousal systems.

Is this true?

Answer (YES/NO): NO